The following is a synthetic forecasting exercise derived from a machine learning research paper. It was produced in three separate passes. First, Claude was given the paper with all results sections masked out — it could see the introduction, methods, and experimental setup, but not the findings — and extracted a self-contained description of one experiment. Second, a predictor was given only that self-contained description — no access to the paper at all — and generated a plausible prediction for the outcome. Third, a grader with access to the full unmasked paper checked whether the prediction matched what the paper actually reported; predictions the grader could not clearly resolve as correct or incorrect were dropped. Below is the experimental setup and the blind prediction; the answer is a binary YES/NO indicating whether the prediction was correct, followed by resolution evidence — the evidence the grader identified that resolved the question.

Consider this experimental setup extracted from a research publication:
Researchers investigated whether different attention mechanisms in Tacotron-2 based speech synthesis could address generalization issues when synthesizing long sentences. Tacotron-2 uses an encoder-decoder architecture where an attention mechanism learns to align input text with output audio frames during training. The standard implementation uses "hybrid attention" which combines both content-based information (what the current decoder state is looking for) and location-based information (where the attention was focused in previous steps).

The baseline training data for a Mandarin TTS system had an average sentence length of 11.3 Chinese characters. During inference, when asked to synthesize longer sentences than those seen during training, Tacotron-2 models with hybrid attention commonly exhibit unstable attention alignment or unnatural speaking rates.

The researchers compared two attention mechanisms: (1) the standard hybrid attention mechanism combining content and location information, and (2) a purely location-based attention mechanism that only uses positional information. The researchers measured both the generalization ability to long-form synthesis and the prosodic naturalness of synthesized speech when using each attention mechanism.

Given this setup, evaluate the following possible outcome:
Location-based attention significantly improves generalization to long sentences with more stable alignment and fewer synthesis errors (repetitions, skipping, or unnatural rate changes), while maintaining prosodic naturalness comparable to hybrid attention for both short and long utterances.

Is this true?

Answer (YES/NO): NO